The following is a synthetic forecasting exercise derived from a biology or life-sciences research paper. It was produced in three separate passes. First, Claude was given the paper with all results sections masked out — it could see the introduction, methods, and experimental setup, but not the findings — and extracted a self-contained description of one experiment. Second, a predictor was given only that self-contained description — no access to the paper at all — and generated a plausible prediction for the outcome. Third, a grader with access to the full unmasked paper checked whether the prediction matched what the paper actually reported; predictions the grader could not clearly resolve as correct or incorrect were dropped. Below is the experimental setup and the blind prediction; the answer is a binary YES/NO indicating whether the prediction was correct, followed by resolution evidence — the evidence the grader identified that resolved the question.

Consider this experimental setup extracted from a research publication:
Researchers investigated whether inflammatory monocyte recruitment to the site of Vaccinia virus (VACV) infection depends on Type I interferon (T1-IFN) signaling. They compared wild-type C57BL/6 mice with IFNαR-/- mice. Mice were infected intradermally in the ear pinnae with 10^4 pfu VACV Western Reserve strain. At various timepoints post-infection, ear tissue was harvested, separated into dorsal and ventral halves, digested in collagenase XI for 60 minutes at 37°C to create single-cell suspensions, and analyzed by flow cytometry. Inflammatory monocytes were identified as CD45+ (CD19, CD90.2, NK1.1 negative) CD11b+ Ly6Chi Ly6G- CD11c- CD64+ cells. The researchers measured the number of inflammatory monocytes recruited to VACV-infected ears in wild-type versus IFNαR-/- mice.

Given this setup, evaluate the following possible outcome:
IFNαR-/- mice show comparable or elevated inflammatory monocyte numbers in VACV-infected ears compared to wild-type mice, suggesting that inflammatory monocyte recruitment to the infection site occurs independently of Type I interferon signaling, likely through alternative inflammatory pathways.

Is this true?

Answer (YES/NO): NO